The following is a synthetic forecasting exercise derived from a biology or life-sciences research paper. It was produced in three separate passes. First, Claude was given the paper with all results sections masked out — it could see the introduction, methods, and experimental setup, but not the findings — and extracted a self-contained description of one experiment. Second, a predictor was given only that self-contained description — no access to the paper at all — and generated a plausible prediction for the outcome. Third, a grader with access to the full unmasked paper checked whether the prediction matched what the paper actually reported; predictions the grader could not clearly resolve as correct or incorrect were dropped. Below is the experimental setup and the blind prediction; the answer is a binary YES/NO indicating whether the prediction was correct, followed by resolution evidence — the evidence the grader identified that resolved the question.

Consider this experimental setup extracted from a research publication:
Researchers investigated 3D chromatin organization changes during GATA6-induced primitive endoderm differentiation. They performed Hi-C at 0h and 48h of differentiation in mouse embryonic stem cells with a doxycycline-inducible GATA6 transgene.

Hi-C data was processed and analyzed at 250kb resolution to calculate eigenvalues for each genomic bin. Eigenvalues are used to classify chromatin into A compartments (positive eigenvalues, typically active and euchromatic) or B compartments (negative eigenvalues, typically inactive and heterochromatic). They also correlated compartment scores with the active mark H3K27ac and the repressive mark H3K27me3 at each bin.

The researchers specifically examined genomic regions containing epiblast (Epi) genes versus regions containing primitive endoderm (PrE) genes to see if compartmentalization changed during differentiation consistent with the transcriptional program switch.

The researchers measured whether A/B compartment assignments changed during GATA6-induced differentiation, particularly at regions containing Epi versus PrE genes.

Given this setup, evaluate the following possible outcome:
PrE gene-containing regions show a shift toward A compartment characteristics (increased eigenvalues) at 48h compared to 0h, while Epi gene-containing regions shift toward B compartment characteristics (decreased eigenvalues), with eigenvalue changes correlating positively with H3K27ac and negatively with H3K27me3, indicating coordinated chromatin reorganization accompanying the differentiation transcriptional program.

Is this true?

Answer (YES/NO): NO